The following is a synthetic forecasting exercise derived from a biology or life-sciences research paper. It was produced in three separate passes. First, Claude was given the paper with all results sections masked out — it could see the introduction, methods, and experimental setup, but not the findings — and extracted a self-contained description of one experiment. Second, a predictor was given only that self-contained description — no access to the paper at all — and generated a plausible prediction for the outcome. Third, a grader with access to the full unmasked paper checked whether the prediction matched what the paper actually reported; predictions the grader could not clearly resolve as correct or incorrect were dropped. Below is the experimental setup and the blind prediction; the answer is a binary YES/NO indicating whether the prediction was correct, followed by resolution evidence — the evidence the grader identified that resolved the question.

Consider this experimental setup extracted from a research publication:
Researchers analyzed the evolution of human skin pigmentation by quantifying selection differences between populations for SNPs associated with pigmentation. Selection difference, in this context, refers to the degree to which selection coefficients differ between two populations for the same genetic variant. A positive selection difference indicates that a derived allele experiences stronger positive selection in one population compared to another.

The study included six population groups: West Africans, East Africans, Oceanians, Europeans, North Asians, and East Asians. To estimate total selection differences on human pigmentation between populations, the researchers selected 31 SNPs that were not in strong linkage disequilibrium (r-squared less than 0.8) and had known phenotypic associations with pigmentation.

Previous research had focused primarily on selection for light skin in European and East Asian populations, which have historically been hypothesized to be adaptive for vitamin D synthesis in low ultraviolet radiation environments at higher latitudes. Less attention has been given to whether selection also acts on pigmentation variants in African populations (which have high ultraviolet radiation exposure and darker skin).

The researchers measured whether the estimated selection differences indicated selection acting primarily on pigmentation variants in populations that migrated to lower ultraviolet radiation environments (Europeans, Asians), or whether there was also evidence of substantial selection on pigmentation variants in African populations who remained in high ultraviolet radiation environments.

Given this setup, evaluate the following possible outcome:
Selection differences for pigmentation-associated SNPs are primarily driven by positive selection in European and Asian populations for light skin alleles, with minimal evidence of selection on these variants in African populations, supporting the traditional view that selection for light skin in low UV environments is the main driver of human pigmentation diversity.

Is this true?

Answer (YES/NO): NO